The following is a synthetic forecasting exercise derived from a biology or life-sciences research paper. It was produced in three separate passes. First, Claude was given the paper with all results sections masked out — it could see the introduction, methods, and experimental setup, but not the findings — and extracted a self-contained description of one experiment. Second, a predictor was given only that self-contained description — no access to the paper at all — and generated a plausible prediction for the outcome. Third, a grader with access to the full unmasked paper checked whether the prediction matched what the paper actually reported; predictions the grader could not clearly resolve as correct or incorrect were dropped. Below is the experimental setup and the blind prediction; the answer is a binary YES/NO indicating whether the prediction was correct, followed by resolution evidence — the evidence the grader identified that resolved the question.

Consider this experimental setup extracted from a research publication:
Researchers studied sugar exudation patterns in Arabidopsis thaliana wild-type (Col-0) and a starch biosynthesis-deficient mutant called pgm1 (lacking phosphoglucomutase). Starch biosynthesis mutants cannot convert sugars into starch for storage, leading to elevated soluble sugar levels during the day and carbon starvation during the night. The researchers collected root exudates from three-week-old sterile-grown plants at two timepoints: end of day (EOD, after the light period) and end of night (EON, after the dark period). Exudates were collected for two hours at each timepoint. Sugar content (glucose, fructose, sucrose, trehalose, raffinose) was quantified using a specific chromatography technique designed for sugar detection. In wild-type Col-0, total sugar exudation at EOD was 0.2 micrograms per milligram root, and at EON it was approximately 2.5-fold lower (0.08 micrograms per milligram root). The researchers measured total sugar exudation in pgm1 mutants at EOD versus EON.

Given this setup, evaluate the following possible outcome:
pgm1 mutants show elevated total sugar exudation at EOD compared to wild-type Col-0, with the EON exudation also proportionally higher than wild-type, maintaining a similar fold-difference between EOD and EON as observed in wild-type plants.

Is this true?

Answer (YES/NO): NO